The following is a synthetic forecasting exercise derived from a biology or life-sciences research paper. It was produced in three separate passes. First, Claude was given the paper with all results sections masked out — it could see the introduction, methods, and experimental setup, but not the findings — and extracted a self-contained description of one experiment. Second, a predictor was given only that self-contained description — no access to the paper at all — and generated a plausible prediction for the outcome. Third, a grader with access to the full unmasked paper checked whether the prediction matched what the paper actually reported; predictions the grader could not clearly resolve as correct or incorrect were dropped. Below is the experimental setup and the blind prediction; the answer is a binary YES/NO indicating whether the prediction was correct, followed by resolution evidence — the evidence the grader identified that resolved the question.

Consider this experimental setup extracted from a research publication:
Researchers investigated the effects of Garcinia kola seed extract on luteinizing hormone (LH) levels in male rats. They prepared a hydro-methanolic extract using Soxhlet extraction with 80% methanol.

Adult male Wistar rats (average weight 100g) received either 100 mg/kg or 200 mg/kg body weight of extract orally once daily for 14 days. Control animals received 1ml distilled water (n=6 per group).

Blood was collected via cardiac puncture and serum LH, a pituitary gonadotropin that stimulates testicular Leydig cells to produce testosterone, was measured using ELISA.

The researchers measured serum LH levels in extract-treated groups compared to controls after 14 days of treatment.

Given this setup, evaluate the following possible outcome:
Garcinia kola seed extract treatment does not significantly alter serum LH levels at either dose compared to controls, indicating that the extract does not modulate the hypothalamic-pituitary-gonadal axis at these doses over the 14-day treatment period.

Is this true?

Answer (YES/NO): YES